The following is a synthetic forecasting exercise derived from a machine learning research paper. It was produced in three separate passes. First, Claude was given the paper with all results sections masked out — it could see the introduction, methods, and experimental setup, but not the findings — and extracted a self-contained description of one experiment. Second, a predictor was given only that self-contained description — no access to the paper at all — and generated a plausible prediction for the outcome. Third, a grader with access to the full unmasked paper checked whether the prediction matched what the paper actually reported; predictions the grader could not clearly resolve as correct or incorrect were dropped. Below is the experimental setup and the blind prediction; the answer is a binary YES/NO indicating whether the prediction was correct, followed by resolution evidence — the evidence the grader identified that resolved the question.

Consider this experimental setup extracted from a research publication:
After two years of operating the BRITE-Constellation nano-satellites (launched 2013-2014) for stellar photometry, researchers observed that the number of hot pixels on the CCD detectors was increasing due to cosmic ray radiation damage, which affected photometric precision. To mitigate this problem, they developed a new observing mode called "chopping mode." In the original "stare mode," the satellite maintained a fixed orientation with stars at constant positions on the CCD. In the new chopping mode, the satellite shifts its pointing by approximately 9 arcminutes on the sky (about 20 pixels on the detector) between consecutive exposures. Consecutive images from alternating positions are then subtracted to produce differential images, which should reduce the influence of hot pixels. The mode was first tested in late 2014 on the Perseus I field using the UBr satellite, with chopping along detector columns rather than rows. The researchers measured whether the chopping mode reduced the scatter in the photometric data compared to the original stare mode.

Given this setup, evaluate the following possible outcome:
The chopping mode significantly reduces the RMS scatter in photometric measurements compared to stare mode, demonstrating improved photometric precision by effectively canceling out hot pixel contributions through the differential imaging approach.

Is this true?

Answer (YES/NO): YES